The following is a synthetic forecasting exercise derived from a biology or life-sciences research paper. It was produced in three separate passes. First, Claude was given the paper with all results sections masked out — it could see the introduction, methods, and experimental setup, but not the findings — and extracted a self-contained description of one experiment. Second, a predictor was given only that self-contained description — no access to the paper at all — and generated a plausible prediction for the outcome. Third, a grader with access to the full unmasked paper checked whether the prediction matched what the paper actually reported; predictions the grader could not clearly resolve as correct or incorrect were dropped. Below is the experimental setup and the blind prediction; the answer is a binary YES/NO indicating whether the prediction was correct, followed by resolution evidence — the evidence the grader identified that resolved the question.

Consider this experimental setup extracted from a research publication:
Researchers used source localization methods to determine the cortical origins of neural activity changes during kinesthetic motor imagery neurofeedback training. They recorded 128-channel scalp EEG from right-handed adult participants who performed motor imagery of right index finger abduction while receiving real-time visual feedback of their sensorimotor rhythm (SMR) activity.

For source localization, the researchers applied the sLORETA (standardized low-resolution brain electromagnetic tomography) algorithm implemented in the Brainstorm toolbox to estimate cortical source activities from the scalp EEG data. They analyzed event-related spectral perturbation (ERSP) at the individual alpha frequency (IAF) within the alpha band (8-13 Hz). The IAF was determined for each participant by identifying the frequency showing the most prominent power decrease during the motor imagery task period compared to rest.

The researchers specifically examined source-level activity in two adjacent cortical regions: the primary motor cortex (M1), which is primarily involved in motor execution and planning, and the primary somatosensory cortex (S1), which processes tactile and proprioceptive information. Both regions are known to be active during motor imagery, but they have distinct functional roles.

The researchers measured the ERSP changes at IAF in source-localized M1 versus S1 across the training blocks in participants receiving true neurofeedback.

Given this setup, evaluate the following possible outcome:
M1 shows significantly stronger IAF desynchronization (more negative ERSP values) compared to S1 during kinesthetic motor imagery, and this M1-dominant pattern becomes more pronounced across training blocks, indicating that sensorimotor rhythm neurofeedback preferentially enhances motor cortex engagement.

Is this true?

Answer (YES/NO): NO